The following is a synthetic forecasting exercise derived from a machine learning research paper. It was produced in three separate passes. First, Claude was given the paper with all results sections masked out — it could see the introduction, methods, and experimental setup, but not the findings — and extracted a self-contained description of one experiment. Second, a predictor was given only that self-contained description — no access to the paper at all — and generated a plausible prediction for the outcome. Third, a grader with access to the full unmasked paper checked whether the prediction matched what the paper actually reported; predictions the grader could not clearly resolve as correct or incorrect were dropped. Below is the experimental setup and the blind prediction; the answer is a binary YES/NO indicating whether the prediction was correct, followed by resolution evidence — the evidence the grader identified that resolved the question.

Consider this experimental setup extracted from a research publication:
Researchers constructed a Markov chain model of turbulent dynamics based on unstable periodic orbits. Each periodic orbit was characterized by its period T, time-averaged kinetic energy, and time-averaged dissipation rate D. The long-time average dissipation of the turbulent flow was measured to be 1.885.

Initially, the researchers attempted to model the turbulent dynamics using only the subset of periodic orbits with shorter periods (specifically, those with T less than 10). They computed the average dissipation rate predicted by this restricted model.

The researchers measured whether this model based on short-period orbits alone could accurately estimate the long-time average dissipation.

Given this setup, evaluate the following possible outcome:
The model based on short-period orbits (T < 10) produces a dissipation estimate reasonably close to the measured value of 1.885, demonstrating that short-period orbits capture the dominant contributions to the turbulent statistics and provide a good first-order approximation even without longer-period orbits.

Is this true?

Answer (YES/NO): NO